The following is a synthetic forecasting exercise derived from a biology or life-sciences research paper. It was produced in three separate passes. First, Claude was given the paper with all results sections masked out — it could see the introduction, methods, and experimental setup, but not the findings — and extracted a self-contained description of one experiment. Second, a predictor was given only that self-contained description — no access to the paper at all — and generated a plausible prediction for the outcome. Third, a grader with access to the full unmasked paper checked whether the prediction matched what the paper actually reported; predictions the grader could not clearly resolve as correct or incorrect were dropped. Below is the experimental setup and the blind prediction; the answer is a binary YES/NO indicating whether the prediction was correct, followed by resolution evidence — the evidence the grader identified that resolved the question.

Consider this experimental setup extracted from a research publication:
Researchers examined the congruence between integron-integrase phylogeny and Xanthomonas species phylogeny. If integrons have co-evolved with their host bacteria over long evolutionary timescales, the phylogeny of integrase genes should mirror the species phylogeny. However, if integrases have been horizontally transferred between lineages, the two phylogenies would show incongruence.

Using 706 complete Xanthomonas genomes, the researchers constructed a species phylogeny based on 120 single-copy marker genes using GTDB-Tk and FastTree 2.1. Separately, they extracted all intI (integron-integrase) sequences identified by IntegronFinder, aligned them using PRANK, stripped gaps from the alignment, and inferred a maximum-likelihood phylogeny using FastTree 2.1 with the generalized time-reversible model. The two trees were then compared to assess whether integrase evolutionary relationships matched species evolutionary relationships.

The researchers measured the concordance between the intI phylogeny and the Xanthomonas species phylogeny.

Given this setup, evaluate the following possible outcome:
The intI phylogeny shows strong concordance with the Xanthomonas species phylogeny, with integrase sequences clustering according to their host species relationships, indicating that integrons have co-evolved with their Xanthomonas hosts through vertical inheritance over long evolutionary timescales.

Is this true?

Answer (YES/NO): YES